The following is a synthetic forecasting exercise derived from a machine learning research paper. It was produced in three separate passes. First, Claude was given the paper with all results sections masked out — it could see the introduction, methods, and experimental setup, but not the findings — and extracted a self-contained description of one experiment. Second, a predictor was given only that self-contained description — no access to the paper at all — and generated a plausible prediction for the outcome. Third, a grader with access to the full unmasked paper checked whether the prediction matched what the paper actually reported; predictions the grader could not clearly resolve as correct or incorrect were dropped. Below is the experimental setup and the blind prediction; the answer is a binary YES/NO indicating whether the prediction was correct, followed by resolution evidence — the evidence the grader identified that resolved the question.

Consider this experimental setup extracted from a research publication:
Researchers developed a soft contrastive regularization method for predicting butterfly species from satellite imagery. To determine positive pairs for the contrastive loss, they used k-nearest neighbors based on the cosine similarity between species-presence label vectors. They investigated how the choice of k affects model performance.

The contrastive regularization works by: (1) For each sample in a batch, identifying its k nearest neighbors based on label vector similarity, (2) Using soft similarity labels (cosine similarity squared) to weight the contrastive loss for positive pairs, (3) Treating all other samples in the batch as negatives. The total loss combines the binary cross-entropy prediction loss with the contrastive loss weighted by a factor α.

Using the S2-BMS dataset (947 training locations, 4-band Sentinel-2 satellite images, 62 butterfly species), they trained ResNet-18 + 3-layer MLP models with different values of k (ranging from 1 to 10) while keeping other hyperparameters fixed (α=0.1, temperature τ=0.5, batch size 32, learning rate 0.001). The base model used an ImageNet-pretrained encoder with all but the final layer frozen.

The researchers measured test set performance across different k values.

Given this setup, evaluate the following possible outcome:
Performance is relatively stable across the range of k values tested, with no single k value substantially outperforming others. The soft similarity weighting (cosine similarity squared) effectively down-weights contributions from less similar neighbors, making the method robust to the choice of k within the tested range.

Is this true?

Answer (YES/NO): YES